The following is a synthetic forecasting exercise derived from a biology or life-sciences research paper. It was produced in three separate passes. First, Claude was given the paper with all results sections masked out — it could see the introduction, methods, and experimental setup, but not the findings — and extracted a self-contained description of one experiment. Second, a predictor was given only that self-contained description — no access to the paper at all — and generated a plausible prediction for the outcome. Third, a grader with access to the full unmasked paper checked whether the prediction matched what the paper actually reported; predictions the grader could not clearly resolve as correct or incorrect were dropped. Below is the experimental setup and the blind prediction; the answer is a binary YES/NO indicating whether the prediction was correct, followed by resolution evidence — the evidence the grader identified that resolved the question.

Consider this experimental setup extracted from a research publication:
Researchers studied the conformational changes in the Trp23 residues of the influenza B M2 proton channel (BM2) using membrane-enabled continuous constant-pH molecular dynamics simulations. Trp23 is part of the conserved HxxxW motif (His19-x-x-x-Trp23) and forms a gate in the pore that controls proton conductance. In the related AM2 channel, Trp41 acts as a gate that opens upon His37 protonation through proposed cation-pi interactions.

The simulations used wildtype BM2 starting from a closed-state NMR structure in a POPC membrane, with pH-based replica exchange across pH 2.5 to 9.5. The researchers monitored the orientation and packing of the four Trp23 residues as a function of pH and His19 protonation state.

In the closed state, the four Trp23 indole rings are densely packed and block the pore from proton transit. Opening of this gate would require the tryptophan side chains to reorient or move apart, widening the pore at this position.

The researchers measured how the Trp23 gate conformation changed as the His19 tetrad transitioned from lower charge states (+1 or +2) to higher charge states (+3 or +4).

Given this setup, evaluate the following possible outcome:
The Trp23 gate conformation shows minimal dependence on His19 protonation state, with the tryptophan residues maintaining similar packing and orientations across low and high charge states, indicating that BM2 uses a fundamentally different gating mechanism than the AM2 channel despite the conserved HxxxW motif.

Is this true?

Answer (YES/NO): NO